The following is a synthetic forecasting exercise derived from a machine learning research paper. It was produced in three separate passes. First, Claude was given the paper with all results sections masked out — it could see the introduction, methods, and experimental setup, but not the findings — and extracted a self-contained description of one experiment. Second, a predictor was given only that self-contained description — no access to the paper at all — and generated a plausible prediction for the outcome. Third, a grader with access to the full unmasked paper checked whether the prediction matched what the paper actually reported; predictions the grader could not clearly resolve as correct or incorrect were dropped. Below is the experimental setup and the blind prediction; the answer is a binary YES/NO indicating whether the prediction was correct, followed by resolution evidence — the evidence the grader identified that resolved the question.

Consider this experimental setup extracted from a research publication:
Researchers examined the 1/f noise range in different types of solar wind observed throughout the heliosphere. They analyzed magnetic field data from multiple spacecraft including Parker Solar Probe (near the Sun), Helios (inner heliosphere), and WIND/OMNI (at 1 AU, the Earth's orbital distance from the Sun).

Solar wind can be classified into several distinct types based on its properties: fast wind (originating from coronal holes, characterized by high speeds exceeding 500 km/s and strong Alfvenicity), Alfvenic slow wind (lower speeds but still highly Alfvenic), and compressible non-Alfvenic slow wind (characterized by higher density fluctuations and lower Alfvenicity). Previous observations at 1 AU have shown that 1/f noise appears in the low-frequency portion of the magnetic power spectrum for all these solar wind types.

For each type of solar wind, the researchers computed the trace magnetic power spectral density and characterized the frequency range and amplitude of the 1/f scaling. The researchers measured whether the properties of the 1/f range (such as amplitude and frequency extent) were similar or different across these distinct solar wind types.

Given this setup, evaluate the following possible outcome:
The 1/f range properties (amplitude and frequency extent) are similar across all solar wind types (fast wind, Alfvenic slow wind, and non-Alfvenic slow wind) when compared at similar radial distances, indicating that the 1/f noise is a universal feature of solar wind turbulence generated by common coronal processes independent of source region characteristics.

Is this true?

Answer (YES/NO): NO